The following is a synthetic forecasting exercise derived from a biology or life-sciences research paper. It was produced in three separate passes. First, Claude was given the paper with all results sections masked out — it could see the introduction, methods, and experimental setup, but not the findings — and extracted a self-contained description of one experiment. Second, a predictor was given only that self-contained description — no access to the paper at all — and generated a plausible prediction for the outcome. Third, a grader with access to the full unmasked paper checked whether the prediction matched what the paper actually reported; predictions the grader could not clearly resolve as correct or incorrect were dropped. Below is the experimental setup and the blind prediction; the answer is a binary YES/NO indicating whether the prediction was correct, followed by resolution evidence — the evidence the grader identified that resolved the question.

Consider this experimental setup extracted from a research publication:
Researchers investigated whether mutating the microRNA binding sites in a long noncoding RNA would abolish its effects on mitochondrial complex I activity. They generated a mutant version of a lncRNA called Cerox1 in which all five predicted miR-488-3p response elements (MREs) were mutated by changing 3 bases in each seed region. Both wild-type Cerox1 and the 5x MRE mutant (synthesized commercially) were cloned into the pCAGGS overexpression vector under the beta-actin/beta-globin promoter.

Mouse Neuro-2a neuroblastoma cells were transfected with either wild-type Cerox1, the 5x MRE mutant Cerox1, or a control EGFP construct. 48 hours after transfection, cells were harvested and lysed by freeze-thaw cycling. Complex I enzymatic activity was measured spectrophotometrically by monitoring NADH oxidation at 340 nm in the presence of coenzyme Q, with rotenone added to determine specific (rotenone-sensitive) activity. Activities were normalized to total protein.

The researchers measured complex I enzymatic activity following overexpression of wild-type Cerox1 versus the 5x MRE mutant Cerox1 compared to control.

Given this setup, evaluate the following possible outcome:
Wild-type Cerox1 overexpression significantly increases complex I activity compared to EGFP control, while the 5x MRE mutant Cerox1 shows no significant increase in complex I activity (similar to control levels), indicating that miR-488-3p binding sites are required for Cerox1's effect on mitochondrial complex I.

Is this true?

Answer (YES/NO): YES